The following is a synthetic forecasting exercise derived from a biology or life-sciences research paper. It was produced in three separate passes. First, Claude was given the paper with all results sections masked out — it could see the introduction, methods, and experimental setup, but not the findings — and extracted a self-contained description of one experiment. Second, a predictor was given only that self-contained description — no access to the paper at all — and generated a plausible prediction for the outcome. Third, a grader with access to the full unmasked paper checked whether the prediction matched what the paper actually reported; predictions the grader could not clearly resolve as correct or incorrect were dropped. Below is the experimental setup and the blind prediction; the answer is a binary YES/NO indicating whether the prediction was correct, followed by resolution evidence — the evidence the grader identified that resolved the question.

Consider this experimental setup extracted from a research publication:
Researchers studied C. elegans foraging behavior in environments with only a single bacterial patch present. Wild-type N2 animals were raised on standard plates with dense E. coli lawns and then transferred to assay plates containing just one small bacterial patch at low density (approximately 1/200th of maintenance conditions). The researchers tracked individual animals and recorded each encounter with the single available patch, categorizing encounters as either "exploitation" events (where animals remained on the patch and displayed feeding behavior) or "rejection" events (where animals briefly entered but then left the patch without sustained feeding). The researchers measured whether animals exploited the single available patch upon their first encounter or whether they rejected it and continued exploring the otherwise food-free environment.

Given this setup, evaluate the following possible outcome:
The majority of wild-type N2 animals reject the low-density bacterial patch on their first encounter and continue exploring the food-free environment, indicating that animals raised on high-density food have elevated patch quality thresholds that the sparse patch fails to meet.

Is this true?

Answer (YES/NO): YES